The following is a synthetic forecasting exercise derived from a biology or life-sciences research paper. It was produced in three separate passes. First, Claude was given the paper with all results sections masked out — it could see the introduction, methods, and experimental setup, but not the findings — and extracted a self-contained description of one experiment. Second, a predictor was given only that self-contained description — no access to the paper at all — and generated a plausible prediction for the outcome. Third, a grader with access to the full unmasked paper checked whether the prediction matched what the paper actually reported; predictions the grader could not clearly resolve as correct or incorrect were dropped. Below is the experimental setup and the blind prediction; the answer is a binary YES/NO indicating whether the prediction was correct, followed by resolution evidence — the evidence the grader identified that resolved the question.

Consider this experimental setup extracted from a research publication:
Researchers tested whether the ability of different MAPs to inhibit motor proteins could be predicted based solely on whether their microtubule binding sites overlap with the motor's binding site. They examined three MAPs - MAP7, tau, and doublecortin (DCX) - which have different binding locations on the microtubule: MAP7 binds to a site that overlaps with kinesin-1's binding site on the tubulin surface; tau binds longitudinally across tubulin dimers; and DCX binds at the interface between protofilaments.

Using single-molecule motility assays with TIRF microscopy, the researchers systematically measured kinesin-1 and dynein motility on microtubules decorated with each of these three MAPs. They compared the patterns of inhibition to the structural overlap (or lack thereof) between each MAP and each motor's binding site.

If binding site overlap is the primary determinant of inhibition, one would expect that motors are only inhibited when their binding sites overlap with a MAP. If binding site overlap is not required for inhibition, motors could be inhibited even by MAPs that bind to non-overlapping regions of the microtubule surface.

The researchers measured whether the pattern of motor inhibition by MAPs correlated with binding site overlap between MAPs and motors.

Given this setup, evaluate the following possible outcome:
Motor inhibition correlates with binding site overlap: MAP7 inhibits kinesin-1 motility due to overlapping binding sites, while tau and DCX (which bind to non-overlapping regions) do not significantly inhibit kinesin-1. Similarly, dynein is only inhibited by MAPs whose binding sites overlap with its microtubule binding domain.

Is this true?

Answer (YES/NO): NO